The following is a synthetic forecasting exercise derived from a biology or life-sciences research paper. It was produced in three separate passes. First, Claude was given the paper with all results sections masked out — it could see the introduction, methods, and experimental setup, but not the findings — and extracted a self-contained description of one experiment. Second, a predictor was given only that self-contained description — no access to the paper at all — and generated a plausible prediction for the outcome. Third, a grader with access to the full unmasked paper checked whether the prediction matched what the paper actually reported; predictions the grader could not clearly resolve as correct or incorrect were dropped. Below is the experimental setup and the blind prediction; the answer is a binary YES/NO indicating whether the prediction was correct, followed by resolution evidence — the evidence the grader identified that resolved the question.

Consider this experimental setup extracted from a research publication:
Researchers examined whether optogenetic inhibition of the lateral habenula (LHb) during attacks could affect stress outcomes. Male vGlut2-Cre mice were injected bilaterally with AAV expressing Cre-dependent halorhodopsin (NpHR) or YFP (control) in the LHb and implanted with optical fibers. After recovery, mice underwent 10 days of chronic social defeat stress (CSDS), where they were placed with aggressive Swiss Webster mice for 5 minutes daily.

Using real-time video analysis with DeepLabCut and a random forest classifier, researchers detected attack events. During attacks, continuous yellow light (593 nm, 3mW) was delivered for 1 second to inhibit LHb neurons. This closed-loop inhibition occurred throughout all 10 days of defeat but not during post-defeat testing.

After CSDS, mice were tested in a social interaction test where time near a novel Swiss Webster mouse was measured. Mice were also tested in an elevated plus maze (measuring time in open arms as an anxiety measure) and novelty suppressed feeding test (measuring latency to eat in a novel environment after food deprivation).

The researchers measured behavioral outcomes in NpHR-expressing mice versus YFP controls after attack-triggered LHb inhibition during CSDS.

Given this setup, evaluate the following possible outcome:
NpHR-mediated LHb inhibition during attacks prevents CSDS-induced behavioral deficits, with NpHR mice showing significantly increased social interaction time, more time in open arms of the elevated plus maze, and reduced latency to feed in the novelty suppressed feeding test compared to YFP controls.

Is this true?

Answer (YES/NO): NO